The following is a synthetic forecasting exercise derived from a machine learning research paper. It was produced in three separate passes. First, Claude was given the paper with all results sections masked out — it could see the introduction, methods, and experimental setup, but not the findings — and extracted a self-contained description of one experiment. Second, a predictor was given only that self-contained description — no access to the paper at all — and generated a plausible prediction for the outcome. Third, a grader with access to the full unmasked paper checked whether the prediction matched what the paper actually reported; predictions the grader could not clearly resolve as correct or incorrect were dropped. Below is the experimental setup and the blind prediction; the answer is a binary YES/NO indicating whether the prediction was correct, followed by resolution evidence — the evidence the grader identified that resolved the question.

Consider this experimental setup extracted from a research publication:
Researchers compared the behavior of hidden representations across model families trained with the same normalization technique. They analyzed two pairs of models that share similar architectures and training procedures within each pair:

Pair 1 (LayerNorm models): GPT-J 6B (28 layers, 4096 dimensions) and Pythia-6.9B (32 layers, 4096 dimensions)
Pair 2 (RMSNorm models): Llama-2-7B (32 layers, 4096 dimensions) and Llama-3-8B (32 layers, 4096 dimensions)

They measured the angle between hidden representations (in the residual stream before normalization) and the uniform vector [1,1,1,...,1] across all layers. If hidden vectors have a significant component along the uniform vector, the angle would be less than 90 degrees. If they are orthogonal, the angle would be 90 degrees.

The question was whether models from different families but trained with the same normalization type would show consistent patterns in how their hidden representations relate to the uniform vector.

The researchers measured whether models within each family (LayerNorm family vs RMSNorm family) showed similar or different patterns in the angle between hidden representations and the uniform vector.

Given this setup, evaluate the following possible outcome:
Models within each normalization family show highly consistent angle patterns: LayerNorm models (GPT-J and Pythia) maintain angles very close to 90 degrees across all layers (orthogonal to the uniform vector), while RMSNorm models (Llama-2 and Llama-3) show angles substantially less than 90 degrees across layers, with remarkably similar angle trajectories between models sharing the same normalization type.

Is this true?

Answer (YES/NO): NO